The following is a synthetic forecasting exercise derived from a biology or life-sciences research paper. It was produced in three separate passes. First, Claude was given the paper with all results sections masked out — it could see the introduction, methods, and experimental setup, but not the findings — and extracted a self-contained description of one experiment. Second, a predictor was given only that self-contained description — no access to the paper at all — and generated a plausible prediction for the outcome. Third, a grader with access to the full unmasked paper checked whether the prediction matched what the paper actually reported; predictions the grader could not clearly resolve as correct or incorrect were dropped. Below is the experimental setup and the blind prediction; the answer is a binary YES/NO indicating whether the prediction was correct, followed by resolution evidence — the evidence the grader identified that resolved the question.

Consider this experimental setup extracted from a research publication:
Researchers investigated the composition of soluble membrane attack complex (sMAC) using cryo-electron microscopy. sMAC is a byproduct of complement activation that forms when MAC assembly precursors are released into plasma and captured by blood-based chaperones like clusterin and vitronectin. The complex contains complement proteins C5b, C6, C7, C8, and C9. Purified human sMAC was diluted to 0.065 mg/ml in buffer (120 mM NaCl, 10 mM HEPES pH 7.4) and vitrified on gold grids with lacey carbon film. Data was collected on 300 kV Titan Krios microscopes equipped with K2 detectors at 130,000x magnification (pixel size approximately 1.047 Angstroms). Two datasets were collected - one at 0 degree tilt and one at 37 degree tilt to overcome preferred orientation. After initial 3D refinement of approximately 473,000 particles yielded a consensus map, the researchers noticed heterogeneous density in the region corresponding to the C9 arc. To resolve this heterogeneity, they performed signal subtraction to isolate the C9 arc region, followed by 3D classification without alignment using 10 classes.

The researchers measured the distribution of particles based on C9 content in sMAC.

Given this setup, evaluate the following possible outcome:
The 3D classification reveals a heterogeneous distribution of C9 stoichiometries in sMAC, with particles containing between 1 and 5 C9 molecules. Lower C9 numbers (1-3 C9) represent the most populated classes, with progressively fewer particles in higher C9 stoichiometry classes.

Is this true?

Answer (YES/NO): NO